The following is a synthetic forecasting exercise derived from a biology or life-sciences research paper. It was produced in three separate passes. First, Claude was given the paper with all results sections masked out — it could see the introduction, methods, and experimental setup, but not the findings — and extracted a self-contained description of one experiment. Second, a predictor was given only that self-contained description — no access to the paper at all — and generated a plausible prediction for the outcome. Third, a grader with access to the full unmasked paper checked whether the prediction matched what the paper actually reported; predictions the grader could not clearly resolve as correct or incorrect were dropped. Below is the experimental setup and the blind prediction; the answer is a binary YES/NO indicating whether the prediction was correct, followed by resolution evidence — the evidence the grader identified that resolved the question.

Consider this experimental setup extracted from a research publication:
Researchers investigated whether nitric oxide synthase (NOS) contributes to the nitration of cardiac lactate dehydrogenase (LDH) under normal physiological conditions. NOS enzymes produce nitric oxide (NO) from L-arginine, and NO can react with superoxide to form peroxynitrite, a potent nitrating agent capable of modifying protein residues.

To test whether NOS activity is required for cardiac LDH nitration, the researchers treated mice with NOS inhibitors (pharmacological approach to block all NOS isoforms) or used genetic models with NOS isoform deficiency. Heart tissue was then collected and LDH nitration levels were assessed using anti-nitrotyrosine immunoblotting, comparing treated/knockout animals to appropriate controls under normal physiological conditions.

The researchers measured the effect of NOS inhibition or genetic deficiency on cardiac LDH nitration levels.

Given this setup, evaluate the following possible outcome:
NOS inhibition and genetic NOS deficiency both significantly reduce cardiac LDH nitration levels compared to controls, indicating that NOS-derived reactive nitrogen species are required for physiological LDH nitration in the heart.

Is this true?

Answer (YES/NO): NO